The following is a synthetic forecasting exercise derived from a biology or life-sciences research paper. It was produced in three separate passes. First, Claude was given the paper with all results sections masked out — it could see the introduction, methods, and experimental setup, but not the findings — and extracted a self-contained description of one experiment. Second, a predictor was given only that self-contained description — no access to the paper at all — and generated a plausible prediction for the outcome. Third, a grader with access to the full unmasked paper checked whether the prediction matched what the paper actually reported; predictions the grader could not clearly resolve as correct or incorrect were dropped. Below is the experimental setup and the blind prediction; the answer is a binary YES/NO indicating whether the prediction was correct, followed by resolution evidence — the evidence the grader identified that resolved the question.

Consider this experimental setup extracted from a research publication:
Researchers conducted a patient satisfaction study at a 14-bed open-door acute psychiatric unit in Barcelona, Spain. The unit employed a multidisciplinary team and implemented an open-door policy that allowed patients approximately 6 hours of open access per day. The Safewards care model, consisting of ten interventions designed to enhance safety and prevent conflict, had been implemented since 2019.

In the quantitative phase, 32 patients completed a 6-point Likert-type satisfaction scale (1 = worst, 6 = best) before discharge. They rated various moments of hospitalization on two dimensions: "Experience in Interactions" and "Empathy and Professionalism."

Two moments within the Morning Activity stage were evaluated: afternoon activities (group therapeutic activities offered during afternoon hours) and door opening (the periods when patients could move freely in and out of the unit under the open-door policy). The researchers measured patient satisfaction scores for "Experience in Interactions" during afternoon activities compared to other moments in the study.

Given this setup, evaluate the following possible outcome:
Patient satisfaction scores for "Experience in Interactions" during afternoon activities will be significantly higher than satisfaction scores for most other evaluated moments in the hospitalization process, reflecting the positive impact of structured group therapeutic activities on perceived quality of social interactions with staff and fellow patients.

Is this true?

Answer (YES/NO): NO